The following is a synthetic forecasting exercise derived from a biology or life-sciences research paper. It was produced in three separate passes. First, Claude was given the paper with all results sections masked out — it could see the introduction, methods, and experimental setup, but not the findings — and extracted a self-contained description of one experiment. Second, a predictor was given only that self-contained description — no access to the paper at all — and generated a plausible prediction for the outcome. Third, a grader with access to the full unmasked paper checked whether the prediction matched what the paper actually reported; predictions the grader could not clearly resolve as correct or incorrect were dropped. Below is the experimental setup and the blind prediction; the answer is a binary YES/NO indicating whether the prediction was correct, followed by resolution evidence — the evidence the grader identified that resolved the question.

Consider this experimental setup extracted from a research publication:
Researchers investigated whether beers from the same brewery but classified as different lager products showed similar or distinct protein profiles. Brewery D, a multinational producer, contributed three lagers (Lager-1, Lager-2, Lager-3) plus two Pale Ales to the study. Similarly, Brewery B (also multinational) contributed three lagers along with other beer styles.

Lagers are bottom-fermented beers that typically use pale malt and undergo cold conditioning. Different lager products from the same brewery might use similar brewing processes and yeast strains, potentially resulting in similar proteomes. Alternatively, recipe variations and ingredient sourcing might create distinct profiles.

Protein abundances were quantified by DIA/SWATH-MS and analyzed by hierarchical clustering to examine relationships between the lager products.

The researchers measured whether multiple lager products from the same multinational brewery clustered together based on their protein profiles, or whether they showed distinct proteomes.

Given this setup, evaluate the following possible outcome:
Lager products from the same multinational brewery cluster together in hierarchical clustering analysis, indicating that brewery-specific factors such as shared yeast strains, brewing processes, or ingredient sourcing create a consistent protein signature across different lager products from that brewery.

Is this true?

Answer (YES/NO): YES